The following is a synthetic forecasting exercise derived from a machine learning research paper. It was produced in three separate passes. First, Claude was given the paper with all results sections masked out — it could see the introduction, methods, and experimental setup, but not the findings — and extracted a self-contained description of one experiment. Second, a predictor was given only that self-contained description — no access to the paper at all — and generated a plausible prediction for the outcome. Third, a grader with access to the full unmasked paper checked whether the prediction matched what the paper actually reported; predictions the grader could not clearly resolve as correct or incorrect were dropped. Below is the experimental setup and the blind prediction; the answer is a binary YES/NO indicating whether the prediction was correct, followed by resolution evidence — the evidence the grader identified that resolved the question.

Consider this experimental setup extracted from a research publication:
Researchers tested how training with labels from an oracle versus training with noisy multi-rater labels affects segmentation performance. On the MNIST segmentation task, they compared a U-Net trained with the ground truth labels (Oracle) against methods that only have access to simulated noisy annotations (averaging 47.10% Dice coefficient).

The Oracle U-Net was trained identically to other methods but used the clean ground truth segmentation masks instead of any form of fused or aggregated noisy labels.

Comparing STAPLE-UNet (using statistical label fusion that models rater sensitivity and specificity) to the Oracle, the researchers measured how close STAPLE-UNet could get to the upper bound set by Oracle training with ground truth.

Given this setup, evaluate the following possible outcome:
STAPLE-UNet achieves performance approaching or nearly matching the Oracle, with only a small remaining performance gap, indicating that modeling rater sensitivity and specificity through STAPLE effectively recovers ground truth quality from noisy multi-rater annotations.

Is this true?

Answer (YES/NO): NO